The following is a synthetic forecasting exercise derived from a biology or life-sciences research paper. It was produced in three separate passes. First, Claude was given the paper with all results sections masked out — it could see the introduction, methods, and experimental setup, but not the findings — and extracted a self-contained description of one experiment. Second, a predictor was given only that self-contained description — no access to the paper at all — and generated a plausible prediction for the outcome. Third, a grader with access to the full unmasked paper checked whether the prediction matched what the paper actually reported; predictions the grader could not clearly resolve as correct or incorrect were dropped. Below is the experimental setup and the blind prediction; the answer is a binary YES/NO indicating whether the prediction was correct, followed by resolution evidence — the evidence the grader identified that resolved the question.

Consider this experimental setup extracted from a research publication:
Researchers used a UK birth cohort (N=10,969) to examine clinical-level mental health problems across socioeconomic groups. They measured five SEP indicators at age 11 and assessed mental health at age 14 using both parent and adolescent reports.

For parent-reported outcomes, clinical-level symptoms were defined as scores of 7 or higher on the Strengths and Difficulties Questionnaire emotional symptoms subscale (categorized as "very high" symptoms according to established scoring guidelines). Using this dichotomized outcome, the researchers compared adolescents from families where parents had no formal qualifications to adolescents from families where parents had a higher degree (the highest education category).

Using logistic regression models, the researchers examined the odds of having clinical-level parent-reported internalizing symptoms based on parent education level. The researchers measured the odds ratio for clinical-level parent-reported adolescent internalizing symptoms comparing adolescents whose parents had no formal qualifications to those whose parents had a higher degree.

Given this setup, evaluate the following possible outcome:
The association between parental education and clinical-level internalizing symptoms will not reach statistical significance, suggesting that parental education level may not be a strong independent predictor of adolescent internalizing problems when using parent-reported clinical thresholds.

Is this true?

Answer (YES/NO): NO